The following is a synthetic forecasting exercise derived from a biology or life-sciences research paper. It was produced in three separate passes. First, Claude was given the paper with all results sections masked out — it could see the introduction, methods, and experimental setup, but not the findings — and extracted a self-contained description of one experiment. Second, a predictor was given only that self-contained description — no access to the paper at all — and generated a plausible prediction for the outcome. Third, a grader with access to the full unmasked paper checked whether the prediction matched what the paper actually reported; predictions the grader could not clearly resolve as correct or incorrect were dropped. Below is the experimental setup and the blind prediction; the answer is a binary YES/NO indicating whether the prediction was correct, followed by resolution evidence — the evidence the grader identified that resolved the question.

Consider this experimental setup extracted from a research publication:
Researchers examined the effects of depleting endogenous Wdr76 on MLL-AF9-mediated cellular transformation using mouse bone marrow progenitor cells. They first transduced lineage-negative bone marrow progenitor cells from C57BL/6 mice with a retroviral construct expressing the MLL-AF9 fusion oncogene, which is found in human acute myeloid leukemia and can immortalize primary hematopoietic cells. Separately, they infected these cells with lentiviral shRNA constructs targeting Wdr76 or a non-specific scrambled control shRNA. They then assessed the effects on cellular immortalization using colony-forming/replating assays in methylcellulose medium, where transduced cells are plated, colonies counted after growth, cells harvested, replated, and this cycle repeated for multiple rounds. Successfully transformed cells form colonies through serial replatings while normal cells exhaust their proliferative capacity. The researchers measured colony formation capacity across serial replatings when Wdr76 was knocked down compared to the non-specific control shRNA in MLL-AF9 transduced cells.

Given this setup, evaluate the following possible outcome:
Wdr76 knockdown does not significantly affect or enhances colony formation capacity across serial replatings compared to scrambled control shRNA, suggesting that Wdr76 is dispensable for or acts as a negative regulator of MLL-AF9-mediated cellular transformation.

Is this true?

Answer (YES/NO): NO